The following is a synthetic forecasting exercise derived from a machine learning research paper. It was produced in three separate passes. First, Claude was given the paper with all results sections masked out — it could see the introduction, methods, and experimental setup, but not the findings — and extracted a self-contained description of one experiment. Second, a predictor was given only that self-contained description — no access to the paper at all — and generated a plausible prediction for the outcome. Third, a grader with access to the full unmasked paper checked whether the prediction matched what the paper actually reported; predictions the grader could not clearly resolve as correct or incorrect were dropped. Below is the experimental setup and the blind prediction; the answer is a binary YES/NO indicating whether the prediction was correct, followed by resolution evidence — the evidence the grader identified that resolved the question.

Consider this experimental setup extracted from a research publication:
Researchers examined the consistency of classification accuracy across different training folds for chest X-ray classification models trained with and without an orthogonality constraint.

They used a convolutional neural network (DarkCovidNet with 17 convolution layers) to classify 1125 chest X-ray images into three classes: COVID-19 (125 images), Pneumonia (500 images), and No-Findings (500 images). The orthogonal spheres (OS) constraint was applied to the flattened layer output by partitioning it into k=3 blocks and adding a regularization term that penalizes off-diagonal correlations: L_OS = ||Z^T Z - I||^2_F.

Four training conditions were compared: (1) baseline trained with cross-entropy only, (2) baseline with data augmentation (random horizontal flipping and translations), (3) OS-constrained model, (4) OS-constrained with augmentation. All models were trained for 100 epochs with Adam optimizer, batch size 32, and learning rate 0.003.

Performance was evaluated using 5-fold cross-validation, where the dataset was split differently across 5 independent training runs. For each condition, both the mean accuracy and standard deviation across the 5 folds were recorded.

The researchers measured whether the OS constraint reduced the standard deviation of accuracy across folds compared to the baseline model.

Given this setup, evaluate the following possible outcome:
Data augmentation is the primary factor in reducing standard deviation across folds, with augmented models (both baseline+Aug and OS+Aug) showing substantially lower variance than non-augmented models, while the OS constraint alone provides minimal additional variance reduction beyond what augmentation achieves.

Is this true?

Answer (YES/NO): NO